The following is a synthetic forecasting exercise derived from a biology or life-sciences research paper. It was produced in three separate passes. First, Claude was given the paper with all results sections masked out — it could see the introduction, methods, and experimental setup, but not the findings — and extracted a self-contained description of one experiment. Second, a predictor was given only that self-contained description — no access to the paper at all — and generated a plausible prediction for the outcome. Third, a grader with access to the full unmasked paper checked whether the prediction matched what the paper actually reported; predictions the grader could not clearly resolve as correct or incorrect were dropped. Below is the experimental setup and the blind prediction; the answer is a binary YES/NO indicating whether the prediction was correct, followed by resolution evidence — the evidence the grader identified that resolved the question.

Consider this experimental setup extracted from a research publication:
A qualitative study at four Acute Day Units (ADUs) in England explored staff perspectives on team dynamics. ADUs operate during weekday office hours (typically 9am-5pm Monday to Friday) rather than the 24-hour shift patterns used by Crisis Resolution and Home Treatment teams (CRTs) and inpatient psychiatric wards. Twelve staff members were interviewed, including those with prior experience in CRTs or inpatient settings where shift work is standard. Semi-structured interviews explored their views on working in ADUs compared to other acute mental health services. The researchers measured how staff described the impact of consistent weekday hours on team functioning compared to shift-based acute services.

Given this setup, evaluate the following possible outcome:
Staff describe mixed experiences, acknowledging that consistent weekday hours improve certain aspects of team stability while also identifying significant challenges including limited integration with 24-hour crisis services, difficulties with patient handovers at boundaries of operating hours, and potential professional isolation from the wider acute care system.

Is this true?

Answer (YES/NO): NO